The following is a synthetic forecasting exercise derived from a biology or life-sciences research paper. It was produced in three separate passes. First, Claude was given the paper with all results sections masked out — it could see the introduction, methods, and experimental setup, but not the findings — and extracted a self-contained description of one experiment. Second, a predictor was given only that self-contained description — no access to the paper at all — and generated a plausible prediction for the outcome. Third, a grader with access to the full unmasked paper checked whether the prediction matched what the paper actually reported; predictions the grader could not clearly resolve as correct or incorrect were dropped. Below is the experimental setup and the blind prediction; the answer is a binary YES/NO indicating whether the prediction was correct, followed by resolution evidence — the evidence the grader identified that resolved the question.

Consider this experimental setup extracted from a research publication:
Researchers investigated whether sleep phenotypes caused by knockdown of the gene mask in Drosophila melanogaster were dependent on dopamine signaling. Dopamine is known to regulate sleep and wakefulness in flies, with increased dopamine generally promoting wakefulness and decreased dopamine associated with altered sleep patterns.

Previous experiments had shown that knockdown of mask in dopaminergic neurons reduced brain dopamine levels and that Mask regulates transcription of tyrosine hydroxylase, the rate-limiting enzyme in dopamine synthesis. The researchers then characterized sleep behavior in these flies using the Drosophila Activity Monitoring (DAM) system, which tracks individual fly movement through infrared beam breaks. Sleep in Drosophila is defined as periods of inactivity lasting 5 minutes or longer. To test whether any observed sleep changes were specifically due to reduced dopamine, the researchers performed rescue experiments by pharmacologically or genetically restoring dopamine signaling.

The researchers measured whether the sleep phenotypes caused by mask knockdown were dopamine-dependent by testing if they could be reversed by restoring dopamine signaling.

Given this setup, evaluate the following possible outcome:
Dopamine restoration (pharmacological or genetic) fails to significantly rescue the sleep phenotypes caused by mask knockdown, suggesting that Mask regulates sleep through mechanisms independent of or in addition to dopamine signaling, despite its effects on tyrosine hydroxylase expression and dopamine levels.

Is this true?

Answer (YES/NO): NO